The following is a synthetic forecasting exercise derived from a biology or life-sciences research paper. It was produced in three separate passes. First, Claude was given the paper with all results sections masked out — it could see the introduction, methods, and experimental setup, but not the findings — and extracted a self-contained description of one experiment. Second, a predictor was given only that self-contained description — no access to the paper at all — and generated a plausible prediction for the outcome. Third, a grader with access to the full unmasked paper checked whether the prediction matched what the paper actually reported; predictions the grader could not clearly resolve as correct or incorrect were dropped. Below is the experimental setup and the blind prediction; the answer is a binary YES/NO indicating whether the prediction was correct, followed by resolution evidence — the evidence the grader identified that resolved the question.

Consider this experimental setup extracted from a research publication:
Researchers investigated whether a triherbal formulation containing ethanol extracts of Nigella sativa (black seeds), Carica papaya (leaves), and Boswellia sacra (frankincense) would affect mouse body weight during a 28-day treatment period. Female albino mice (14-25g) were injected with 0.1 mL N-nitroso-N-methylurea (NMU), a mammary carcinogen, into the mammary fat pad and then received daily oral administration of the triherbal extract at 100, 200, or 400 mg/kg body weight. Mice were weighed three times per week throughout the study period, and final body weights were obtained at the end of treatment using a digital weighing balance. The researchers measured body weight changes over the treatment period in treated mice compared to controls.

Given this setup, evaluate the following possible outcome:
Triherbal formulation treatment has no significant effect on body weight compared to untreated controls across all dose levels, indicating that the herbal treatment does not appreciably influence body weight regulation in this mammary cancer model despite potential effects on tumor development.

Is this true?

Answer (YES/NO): NO